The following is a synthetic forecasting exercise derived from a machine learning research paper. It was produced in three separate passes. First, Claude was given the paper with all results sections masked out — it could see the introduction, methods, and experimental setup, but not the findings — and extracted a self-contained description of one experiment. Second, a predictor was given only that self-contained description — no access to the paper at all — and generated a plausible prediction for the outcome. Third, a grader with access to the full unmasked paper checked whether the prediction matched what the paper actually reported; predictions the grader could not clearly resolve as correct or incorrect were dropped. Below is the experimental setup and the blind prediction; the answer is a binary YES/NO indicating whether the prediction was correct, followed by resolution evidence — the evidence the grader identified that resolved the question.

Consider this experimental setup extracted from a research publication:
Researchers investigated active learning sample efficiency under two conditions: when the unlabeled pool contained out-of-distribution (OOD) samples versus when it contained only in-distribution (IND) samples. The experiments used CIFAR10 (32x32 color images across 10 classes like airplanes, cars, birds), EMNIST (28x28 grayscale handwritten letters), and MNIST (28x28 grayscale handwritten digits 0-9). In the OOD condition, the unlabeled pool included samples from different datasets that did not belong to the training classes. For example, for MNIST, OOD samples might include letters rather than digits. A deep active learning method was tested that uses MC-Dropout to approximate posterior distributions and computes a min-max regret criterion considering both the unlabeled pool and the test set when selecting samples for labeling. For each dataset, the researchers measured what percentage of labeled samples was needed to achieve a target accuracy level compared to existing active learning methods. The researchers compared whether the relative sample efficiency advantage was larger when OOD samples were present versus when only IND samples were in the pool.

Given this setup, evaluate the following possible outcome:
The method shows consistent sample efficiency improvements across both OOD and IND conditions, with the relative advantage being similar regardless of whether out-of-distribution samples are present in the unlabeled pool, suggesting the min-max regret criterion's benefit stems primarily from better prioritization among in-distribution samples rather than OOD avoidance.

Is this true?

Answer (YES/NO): NO